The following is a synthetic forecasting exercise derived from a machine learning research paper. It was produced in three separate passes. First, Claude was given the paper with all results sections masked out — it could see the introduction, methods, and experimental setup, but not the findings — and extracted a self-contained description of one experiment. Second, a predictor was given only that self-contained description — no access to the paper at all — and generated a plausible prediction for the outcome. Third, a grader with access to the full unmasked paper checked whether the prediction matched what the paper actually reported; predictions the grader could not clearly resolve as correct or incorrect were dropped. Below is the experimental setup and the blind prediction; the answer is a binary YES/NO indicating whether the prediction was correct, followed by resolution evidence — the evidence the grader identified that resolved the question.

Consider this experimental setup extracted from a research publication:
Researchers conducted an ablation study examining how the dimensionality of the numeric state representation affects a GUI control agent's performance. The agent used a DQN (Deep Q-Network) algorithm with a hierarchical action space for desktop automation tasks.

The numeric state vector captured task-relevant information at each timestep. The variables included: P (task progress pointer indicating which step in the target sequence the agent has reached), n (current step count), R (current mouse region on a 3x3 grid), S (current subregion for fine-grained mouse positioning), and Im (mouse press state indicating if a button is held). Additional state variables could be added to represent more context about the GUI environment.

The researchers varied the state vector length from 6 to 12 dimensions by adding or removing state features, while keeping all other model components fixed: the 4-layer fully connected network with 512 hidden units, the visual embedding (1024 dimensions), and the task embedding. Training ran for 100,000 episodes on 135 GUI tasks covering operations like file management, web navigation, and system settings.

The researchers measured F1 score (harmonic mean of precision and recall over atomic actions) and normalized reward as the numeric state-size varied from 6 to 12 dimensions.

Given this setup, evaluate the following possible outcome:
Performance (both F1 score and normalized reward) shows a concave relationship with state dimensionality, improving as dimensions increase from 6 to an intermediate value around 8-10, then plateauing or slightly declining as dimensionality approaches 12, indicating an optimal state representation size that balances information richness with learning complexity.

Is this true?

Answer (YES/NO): NO